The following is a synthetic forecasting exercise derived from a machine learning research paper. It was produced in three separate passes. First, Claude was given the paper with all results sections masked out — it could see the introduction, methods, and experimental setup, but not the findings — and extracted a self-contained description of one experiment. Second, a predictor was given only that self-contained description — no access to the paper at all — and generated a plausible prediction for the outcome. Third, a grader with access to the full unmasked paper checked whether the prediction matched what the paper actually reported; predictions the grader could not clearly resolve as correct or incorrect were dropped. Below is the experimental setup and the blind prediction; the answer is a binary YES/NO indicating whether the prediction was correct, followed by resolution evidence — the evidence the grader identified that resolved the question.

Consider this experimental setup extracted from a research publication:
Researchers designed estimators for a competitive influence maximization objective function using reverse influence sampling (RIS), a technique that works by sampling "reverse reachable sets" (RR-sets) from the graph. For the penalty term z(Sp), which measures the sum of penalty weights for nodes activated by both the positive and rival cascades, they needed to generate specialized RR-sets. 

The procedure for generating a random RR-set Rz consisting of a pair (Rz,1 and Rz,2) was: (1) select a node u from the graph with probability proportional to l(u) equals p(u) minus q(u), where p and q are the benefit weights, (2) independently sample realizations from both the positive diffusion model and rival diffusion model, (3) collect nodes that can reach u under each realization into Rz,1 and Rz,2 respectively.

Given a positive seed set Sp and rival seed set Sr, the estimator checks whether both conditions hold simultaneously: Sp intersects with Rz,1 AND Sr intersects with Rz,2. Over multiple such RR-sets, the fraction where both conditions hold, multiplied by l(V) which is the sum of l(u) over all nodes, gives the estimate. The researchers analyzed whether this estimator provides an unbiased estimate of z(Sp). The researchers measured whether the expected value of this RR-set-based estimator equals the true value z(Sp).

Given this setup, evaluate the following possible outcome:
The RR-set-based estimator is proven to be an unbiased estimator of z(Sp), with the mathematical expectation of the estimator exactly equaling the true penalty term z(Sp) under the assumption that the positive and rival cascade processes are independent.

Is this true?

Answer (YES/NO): YES